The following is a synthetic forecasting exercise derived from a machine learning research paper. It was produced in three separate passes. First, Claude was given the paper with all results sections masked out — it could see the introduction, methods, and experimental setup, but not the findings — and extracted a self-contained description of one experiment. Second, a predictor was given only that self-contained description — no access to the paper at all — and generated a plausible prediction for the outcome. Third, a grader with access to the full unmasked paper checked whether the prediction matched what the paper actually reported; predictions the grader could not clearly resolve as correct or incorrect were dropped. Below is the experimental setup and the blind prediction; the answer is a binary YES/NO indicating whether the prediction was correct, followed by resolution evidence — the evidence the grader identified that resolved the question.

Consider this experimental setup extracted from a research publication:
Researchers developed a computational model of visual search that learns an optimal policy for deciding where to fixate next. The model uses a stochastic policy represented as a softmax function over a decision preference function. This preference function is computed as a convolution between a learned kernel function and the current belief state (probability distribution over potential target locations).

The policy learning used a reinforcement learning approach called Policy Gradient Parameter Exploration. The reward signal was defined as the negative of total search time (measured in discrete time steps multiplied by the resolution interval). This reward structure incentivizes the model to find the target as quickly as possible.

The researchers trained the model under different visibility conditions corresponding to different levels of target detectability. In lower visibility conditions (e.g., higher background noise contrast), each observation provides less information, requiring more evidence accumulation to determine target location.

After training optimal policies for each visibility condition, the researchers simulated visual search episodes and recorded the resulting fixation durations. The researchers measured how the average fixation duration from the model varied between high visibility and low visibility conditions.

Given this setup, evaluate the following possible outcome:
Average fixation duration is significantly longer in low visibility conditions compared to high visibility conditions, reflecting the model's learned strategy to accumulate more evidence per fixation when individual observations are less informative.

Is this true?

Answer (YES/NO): YES